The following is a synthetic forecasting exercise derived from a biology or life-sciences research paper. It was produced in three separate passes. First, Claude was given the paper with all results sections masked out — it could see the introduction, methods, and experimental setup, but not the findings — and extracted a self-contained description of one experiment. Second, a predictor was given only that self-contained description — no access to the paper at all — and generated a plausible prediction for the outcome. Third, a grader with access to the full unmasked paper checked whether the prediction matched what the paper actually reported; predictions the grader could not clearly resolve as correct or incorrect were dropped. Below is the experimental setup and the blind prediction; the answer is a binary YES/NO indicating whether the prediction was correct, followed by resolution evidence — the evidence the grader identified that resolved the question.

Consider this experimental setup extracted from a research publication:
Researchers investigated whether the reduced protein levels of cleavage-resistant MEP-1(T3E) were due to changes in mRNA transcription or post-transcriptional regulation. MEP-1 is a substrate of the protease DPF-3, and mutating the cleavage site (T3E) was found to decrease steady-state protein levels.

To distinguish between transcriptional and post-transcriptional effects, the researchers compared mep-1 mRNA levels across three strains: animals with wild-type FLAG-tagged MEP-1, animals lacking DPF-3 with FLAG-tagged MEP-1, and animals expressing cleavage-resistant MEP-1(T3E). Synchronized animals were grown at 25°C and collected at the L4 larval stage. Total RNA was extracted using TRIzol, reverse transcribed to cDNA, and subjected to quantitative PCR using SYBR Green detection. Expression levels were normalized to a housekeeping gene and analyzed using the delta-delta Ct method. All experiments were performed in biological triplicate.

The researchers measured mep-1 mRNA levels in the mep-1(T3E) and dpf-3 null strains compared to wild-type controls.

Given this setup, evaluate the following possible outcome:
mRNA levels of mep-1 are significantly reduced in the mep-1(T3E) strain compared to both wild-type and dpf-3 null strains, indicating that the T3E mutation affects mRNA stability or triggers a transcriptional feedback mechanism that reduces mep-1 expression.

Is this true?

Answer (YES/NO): NO